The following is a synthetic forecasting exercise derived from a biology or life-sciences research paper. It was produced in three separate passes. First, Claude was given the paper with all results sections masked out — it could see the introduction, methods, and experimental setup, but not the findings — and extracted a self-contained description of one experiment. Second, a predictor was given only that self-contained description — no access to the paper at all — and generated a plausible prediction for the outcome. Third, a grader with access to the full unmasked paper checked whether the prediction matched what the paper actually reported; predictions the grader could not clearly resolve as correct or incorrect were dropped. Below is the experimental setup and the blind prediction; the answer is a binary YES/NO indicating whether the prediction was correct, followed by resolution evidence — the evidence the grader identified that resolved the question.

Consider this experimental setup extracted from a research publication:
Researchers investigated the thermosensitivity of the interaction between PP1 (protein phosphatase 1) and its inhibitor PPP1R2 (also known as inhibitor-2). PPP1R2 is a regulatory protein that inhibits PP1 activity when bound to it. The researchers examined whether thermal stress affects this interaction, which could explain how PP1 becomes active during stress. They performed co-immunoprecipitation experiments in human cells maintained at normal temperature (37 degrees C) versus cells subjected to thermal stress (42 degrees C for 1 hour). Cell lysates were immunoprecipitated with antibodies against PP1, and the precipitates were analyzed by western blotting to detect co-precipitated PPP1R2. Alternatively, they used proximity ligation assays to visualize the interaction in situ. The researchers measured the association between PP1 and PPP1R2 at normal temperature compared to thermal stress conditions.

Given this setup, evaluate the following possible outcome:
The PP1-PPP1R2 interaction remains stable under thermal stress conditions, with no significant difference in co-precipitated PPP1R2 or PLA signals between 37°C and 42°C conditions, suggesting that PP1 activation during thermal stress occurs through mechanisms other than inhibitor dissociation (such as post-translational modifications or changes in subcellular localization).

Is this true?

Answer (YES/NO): NO